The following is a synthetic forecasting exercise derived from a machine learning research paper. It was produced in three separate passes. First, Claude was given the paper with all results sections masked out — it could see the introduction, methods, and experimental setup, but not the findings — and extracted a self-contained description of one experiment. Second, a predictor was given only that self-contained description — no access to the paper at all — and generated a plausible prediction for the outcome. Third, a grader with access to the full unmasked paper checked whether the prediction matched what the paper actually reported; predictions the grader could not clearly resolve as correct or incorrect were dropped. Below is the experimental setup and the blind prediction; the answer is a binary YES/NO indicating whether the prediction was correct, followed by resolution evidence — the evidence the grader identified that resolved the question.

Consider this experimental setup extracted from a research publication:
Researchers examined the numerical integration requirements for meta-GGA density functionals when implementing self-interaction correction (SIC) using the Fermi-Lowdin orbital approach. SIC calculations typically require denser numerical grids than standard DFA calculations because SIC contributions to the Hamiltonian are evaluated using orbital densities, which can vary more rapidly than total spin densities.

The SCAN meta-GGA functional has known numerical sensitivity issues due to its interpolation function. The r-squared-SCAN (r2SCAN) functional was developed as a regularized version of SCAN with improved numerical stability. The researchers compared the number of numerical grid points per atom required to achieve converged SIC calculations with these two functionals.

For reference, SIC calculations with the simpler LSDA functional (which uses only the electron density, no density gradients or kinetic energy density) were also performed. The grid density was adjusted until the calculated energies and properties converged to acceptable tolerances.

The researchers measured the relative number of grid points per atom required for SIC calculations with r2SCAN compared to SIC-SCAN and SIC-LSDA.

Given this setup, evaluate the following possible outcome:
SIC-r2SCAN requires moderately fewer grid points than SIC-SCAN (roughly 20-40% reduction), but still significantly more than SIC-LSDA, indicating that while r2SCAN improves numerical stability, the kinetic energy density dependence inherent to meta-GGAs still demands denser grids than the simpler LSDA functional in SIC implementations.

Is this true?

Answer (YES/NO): NO